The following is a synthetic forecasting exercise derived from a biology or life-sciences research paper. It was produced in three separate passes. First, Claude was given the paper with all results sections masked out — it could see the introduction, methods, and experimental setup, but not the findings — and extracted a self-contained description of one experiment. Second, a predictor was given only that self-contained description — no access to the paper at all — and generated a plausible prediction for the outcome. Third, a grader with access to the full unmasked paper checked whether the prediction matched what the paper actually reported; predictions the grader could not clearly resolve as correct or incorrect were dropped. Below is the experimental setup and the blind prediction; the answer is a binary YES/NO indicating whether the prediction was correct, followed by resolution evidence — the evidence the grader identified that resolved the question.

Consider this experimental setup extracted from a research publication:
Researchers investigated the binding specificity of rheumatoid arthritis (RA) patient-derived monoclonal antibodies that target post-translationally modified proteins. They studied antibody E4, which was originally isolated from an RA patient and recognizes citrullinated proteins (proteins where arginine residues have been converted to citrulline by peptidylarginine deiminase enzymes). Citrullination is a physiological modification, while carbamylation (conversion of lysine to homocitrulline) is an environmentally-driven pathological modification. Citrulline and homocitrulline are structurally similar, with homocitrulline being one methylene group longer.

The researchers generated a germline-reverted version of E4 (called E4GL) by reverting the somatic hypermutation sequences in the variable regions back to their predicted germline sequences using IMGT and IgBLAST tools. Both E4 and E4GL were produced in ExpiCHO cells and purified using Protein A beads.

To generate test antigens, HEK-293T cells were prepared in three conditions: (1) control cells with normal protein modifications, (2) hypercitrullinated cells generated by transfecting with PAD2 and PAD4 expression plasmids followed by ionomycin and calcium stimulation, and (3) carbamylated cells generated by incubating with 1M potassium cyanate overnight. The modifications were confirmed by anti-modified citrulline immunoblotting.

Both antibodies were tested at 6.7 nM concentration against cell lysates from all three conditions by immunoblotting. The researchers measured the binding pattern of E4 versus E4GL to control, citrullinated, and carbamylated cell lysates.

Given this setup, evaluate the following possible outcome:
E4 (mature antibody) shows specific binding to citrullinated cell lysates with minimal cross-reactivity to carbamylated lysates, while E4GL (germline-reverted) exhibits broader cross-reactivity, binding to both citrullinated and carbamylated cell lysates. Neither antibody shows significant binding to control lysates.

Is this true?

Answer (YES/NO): NO